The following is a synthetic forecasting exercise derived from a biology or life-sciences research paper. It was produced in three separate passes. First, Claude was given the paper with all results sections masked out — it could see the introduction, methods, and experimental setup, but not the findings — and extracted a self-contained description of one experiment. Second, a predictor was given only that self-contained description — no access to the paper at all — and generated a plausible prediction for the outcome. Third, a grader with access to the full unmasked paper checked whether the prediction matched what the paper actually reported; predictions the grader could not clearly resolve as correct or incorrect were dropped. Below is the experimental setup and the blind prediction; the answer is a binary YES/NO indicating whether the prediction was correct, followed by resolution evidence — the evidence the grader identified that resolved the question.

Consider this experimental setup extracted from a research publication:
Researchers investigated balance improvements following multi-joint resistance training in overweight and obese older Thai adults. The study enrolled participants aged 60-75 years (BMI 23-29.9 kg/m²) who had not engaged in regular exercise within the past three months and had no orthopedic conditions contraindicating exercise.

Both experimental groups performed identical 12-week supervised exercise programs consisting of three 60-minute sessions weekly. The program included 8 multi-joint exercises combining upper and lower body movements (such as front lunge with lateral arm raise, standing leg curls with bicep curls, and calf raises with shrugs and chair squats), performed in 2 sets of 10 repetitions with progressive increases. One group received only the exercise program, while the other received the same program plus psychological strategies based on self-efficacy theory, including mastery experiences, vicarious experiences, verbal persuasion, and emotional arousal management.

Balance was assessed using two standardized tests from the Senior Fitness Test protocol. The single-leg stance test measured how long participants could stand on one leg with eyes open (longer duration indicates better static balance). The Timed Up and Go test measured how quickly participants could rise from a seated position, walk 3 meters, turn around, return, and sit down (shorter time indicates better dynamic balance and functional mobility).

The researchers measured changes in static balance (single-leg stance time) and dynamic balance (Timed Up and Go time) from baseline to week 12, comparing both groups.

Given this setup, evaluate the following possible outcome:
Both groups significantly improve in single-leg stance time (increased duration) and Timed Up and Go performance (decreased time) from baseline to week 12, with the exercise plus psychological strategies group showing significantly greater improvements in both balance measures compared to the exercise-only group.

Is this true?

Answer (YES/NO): NO